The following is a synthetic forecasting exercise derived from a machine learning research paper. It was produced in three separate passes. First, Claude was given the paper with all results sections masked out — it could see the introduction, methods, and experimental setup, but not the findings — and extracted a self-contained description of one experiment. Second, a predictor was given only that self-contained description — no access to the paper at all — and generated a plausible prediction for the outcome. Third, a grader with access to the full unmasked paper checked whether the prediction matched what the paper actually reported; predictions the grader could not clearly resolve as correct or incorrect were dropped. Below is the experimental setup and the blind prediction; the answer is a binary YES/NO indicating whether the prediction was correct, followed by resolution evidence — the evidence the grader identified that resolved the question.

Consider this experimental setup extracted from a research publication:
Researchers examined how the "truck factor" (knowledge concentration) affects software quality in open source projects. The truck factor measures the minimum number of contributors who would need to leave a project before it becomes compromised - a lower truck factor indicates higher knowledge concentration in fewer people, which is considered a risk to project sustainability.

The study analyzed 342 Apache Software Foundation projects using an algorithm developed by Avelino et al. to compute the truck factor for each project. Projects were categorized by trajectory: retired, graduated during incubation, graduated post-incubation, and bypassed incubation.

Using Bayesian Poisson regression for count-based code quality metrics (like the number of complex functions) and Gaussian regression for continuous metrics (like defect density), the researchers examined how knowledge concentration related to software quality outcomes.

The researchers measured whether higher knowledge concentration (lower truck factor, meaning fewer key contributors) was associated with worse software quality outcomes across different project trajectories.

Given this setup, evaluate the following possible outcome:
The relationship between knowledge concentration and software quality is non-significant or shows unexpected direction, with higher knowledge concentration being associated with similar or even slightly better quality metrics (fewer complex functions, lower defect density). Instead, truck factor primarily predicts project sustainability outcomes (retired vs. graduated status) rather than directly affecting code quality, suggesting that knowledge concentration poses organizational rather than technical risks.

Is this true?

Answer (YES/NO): NO